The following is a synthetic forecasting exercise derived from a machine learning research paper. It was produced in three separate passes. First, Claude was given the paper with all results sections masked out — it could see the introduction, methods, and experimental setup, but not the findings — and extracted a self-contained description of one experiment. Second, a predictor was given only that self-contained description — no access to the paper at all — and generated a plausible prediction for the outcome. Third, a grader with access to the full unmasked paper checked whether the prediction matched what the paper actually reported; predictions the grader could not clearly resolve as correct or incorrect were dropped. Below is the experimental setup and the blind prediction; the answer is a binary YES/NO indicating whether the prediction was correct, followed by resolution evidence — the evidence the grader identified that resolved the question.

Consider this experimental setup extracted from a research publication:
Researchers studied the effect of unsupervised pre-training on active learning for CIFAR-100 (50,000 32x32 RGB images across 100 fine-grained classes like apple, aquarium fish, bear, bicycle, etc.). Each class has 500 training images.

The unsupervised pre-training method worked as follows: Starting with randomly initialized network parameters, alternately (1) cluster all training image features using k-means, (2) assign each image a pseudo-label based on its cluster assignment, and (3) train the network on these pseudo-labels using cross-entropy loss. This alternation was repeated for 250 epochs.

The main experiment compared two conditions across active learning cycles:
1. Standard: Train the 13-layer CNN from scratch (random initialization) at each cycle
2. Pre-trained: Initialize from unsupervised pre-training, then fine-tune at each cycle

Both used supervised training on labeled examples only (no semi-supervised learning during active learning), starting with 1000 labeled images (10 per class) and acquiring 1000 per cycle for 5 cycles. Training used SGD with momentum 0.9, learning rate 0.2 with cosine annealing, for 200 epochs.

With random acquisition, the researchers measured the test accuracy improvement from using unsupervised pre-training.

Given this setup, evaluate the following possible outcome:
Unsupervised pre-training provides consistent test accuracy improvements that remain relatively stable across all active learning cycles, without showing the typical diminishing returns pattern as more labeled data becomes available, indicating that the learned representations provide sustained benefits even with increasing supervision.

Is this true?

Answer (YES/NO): NO